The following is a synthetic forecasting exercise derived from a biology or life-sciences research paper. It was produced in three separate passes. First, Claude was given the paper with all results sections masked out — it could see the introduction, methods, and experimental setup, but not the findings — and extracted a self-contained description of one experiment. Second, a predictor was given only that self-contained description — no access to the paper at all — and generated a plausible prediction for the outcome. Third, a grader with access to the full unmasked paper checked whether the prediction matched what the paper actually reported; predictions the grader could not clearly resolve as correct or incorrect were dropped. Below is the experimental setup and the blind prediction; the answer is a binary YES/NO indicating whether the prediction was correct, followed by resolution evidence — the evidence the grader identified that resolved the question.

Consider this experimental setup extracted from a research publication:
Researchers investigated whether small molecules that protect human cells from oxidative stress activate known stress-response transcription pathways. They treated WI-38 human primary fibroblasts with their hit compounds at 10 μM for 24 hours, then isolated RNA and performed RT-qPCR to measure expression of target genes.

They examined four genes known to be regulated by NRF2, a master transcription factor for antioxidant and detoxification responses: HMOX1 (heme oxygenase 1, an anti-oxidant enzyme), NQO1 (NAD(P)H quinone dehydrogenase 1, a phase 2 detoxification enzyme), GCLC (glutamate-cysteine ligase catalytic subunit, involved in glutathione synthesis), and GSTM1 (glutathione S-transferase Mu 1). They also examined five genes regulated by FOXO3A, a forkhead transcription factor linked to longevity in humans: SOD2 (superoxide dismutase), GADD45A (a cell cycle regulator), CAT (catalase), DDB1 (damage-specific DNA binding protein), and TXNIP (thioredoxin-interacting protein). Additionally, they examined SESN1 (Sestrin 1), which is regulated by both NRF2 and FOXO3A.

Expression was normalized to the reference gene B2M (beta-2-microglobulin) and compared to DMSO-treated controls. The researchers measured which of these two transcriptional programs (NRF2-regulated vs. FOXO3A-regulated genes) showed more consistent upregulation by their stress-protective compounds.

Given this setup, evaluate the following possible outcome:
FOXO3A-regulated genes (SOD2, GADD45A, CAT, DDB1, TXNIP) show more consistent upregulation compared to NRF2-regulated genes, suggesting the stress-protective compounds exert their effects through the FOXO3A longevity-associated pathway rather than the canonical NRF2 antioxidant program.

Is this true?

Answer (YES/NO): NO